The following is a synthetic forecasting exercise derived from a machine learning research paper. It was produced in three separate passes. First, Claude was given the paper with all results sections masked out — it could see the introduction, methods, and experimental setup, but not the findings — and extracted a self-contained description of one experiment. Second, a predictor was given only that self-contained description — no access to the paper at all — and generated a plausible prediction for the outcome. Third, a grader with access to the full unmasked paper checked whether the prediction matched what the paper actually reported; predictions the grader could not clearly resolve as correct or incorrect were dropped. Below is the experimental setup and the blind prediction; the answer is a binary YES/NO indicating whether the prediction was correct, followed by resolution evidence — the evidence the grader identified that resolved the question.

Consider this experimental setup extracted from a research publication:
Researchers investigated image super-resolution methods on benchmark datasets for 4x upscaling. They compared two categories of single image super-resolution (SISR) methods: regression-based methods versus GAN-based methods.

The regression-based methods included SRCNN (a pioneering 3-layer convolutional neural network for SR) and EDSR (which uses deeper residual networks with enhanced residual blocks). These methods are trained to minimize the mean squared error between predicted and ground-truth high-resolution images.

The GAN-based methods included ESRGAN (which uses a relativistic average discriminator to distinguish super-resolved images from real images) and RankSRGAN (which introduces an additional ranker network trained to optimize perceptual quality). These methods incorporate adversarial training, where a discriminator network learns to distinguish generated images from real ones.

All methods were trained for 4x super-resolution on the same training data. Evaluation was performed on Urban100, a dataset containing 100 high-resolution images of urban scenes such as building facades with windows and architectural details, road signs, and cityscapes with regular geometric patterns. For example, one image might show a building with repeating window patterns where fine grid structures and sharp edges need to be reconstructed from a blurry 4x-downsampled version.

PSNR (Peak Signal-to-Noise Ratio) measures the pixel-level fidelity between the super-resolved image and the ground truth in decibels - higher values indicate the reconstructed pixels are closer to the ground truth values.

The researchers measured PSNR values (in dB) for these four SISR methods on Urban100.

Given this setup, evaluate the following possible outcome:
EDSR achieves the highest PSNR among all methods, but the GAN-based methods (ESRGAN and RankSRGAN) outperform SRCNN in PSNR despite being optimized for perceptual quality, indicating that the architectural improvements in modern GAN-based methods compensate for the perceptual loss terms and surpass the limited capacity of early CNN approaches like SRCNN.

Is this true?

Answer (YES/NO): NO